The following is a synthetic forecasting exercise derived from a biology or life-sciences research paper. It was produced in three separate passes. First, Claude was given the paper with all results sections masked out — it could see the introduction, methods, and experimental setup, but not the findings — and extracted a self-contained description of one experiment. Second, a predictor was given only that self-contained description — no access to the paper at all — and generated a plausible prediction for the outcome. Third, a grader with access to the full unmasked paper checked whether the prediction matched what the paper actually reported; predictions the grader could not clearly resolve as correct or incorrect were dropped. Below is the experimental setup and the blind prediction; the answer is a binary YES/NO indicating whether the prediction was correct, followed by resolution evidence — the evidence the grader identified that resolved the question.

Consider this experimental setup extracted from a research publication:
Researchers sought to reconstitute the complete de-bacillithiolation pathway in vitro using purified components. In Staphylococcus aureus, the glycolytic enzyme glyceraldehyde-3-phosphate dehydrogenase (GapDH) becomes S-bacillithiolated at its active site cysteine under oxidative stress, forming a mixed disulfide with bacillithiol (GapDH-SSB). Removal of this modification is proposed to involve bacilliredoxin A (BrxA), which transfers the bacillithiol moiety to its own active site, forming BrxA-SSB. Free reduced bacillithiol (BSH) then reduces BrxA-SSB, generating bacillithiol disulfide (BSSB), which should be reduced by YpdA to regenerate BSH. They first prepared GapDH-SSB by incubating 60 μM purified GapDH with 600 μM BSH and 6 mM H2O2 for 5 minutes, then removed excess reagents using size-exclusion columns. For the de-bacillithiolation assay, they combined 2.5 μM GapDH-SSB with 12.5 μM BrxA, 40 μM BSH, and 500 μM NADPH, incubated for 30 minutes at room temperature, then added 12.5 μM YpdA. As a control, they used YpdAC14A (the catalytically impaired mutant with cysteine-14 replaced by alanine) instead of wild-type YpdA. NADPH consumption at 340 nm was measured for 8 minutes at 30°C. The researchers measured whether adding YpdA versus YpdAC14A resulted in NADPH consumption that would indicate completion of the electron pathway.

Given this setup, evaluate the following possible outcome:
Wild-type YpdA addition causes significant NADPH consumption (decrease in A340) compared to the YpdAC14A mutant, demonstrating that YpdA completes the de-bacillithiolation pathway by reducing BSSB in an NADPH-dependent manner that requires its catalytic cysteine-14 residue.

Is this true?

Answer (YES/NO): YES